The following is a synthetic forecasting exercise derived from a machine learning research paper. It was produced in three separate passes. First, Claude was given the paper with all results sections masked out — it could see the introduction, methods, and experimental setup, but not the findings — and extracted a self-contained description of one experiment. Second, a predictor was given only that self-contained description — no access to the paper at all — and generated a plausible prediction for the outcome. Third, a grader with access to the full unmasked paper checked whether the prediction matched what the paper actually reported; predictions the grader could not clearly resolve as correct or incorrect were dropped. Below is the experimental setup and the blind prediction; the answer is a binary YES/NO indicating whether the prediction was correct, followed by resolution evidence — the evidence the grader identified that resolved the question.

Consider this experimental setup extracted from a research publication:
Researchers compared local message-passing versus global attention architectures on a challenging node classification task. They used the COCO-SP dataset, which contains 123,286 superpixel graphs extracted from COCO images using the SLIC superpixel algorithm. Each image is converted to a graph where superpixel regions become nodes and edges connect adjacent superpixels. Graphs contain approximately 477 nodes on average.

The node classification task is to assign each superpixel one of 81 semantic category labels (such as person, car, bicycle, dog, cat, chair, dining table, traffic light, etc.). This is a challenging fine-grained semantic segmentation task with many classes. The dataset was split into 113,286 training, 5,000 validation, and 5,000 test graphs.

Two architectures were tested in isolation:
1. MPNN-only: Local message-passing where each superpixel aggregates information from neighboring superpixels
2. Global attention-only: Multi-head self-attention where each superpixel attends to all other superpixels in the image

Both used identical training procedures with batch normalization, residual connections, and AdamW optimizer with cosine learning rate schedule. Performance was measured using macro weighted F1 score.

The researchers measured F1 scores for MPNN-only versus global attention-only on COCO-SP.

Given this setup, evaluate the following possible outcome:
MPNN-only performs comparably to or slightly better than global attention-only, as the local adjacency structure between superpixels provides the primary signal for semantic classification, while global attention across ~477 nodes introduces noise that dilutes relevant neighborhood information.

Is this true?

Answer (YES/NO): NO